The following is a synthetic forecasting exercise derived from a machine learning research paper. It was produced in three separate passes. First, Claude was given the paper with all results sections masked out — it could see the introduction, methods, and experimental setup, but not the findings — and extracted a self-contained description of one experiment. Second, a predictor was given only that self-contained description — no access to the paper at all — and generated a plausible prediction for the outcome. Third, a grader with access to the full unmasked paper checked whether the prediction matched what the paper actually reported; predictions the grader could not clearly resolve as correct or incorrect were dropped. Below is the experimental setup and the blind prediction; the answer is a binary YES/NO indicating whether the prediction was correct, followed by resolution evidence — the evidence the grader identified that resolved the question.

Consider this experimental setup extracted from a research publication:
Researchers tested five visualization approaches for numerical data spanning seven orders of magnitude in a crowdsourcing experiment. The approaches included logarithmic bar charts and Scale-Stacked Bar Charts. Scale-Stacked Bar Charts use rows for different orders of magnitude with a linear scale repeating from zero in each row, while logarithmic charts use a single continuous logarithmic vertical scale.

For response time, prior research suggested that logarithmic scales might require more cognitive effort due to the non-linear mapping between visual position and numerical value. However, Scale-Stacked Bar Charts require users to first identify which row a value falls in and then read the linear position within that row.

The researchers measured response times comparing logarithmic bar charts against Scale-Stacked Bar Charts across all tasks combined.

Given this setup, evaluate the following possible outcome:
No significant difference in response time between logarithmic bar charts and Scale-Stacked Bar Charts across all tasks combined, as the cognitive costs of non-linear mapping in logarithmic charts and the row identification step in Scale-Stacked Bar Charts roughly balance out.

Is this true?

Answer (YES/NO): YES